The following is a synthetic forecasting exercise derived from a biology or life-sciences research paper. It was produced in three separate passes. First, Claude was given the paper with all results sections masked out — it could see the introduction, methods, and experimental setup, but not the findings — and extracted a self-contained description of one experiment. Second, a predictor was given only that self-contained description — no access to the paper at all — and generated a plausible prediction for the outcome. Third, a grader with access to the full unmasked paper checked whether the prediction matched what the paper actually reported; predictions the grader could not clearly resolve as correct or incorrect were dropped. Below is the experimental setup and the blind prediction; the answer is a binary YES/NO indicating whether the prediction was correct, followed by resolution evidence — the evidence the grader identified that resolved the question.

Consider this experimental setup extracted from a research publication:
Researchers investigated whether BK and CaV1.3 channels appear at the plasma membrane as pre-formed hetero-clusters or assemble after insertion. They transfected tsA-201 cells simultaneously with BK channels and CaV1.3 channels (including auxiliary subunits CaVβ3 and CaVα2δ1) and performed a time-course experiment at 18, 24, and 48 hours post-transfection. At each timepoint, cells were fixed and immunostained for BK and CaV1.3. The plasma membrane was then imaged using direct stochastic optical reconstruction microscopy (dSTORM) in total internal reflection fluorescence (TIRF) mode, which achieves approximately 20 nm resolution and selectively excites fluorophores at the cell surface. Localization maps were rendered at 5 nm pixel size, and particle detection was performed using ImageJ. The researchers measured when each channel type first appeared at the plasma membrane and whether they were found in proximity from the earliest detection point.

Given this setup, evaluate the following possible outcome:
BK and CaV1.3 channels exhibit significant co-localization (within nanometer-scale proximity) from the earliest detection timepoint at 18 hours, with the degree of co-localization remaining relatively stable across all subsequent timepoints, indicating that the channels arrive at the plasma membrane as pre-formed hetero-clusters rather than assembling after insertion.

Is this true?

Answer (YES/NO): NO